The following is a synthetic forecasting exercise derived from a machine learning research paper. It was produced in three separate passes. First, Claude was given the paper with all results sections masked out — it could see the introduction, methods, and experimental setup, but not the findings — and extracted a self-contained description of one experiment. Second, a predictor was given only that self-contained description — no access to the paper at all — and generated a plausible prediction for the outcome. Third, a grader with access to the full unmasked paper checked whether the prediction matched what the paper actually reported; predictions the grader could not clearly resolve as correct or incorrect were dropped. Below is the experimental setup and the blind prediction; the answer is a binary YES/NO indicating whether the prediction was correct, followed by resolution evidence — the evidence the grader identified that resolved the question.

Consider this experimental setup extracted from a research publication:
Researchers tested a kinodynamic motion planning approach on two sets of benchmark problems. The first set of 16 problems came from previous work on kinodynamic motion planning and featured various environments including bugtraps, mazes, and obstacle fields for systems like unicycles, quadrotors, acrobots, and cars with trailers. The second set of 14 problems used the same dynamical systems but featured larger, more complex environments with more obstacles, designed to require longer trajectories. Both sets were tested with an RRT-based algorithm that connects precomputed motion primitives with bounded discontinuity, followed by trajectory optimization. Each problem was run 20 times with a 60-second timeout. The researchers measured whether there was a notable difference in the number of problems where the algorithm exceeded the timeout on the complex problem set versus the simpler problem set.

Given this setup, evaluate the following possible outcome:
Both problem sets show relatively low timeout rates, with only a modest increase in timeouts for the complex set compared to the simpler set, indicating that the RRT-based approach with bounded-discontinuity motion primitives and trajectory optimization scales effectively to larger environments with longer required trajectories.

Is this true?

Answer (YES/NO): YES